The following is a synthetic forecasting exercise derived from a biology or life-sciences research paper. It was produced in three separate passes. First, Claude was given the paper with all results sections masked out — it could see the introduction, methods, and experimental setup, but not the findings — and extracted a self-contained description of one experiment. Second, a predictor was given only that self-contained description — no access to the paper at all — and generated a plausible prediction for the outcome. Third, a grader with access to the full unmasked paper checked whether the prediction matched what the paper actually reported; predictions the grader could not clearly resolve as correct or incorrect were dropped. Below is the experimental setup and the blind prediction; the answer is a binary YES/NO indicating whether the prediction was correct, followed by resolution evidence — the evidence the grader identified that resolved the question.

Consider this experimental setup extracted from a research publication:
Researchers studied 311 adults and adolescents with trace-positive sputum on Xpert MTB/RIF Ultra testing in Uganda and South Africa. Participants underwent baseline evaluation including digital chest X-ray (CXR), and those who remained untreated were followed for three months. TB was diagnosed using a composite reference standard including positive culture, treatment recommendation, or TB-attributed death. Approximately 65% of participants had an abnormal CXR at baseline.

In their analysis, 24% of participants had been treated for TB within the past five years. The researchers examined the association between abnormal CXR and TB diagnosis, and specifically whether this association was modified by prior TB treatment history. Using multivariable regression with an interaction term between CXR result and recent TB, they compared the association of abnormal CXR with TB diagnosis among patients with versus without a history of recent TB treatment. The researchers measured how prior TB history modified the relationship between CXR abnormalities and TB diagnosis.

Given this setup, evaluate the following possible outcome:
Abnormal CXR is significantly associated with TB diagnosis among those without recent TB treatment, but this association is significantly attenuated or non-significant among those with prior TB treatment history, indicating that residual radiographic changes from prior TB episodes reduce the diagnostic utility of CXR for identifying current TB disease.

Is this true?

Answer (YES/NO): YES